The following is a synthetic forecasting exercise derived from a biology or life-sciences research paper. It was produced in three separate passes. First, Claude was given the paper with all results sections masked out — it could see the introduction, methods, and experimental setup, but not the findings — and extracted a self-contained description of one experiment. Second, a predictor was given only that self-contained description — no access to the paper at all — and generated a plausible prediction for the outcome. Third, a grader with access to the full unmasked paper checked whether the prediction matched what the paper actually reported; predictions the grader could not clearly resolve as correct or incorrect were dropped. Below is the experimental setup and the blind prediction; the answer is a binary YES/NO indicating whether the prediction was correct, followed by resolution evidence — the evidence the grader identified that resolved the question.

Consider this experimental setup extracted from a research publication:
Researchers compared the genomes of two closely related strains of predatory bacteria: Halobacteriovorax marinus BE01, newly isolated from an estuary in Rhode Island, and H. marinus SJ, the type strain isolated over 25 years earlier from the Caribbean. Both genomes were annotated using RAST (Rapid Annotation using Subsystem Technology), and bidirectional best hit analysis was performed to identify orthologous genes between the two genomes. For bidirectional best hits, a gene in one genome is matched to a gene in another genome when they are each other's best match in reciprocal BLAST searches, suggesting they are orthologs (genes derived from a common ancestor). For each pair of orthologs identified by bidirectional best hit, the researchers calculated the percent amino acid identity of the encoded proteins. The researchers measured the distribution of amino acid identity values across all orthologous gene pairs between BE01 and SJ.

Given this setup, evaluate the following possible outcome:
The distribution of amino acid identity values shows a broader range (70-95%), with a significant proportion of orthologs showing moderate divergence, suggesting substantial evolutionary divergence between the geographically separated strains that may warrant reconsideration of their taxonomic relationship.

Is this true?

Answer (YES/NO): NO